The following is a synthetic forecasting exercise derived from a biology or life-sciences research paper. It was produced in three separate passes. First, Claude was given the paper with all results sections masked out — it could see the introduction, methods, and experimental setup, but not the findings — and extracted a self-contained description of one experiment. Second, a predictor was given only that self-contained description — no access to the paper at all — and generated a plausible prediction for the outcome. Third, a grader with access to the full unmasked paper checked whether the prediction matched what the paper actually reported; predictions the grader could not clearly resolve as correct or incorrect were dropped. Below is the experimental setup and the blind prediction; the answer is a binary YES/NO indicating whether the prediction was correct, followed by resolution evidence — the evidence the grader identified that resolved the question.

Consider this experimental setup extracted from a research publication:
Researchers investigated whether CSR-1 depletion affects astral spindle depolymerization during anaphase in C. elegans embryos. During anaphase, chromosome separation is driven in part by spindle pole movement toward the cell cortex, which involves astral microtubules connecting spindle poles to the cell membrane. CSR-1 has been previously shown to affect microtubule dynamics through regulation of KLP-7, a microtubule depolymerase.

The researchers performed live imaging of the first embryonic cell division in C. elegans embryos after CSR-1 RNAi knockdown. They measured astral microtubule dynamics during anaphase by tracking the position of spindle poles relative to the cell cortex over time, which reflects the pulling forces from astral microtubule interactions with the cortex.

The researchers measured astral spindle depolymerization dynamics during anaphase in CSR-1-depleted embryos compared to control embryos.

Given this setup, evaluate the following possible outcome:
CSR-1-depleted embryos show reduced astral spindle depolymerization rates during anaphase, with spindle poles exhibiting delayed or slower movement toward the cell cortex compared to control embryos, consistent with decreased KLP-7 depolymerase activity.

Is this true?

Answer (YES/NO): NO